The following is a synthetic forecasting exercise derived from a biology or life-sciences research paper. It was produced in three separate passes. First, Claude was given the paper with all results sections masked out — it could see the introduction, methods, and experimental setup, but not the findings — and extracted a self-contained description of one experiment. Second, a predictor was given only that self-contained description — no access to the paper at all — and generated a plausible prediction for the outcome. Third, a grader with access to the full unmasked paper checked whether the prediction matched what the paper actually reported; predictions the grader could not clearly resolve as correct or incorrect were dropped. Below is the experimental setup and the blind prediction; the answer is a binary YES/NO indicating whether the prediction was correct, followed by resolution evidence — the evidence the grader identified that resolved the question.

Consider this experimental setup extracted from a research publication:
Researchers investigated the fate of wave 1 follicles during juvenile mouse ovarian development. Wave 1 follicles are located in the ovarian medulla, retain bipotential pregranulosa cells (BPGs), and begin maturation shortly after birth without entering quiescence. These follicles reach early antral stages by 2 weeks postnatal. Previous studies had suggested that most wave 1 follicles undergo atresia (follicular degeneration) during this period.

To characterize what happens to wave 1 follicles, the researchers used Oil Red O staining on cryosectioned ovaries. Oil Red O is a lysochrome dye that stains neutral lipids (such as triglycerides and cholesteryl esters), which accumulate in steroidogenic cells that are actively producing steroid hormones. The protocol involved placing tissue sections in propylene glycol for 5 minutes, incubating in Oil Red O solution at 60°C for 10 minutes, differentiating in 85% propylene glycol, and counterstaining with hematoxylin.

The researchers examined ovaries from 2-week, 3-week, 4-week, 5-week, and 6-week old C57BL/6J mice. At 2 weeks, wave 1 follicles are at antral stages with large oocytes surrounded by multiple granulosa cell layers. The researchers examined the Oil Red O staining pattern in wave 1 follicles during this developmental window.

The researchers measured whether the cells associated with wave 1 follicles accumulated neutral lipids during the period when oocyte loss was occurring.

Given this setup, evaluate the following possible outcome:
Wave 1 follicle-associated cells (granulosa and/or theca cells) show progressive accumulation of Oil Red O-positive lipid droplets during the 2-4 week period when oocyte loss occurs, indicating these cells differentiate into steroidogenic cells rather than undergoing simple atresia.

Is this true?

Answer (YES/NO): YES